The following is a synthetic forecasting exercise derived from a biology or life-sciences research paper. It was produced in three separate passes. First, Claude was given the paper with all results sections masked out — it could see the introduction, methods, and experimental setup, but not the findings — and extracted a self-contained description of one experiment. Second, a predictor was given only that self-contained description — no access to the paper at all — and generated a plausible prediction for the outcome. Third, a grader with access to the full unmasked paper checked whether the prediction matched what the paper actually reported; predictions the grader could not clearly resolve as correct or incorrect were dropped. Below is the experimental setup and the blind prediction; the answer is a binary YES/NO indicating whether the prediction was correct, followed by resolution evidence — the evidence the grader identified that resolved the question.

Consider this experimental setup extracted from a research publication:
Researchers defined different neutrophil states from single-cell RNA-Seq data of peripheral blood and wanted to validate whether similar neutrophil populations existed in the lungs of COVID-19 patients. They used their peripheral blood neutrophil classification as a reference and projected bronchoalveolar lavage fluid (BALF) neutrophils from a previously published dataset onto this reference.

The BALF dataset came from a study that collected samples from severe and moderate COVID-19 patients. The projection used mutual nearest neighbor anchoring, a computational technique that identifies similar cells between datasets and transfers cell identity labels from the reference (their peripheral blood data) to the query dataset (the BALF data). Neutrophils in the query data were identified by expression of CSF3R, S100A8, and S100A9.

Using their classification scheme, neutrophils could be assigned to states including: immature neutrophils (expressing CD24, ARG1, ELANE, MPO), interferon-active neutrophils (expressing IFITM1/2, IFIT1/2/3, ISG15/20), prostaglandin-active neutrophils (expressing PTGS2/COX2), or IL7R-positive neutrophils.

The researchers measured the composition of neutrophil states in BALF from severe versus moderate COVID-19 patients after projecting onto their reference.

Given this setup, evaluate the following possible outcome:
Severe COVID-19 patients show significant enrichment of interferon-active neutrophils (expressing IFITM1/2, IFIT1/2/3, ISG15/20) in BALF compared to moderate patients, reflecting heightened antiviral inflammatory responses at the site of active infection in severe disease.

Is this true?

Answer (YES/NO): YES